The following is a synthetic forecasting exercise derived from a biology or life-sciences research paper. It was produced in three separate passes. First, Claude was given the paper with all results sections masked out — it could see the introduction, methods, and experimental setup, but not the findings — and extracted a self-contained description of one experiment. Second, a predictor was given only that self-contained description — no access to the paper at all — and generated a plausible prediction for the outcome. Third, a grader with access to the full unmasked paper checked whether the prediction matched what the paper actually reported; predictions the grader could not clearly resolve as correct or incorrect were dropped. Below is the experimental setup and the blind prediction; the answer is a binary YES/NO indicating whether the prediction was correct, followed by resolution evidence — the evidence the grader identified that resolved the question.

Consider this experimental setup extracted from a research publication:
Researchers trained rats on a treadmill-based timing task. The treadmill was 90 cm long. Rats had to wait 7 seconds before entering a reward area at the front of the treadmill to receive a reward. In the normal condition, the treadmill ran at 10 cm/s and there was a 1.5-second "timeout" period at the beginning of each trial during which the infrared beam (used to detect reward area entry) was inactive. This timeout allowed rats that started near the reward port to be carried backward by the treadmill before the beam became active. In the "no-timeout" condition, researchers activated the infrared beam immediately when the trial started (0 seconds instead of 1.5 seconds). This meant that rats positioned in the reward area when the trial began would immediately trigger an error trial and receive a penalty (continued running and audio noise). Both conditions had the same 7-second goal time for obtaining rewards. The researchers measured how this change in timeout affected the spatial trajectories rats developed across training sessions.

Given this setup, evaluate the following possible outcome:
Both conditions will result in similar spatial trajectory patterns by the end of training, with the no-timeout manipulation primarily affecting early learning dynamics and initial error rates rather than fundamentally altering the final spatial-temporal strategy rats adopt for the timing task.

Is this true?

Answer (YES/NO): NO